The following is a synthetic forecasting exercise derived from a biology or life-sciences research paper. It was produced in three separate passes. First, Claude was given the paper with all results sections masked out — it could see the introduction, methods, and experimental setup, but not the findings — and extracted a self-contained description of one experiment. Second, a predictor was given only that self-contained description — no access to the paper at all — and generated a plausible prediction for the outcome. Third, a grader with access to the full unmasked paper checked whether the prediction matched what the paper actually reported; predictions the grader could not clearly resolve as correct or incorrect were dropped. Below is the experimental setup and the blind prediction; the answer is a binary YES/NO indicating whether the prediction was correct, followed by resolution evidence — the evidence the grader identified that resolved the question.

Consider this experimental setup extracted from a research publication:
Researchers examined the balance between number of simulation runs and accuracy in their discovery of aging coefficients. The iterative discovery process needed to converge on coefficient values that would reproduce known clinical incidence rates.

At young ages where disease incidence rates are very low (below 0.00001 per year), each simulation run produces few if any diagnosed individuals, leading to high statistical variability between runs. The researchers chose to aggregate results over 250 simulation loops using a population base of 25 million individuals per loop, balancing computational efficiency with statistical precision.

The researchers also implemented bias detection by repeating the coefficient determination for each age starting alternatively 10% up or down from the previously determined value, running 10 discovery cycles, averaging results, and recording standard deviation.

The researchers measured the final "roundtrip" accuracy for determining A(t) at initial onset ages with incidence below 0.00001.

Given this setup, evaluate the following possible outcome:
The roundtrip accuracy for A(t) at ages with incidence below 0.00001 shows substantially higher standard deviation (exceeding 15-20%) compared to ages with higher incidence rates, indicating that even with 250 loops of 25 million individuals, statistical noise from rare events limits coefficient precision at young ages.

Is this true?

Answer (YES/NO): NO